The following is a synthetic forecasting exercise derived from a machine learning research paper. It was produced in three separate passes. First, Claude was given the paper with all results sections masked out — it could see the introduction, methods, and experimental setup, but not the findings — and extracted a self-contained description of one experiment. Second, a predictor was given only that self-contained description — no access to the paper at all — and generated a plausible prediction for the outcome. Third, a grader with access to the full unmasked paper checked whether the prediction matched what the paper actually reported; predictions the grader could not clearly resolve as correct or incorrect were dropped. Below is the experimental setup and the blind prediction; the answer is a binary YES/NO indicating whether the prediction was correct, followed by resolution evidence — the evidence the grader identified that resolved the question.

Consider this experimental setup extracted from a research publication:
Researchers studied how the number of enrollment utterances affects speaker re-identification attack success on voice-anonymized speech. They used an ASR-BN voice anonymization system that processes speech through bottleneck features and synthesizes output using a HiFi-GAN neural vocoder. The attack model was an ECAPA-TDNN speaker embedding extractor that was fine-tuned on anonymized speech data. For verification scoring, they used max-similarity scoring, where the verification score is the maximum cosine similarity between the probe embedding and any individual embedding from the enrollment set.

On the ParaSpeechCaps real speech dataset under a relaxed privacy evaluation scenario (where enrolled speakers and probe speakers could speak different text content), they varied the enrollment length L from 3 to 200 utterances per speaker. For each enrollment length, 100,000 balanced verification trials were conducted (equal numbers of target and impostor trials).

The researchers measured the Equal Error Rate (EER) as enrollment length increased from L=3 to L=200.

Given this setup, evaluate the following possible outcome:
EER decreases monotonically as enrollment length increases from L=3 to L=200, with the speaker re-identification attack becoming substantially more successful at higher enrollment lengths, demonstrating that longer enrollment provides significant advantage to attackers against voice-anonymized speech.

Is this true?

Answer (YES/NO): YES